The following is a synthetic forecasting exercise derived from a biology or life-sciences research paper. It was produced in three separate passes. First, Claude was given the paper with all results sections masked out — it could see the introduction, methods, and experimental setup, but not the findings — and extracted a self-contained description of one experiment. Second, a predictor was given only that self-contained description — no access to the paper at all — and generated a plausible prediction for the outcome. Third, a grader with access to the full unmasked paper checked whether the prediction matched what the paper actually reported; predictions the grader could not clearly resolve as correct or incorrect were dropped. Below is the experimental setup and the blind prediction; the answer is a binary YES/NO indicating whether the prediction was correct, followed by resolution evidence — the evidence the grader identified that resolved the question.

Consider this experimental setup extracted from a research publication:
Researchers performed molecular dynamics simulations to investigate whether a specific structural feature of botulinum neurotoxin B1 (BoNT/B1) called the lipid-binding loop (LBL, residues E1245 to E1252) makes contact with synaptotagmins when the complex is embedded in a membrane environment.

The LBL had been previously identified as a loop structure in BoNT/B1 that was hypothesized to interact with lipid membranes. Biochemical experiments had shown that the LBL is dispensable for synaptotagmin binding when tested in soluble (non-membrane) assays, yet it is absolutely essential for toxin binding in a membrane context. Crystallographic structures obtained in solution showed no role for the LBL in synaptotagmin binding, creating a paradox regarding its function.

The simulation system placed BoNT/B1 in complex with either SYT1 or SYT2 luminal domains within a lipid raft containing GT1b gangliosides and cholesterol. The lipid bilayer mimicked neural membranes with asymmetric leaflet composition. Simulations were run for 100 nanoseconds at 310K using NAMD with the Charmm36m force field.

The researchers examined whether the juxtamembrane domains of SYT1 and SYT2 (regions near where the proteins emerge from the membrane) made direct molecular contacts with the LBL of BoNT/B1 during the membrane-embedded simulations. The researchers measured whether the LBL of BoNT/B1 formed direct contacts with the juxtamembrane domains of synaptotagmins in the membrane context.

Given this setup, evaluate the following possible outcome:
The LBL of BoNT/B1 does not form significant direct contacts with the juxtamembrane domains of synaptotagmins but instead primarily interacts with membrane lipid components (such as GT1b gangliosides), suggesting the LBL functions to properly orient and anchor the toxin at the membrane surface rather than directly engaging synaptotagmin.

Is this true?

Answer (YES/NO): NO